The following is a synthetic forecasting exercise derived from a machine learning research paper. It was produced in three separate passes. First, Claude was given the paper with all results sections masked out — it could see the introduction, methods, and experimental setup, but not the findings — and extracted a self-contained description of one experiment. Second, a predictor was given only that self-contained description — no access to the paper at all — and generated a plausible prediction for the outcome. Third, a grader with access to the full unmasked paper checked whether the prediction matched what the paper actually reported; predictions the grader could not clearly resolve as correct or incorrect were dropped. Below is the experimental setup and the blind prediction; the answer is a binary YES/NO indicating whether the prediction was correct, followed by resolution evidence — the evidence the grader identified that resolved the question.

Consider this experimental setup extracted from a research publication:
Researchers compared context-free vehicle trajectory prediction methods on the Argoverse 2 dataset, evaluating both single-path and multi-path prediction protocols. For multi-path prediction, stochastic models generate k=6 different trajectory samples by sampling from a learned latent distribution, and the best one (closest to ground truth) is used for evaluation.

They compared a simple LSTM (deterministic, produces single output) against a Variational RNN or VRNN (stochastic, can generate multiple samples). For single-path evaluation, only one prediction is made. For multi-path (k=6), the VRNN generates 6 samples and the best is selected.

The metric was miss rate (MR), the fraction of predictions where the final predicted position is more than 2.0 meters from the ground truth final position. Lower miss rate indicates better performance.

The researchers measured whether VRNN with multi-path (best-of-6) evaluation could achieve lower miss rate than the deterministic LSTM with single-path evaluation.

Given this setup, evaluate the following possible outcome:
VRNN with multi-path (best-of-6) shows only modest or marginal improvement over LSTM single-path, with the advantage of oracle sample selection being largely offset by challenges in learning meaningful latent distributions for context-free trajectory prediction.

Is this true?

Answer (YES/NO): YES